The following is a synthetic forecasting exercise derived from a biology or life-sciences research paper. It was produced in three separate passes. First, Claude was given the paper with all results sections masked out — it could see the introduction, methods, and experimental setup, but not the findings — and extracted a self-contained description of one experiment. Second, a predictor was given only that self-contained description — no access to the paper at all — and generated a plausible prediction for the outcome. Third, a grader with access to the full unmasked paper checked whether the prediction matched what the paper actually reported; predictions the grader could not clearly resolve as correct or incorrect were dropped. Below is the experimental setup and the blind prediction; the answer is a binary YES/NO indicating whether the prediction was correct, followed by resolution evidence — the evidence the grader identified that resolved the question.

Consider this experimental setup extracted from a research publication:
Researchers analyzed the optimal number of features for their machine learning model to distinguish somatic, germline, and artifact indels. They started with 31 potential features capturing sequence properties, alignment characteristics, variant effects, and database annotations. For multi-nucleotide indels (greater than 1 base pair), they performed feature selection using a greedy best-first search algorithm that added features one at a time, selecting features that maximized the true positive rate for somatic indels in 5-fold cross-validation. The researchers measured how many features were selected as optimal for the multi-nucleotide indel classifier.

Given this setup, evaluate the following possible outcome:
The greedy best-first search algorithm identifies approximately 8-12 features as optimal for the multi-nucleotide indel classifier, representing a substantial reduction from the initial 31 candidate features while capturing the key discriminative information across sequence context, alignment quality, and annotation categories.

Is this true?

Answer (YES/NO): NO